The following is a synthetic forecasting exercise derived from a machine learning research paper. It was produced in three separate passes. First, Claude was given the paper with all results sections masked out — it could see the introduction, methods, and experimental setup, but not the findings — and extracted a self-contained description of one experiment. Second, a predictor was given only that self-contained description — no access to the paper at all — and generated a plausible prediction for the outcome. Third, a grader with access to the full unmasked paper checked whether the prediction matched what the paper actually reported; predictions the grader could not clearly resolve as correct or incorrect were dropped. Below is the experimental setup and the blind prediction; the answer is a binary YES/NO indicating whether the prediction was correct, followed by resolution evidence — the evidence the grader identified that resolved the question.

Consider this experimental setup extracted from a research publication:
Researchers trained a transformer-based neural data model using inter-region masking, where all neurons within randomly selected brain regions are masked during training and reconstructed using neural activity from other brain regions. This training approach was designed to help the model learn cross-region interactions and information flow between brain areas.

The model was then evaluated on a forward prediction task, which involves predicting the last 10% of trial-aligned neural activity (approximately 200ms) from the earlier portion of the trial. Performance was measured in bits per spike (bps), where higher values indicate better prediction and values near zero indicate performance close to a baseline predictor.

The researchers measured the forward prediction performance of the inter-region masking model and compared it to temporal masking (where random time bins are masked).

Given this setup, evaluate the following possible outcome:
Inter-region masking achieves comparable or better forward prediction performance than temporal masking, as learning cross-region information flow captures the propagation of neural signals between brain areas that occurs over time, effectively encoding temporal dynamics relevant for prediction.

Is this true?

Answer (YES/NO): NO